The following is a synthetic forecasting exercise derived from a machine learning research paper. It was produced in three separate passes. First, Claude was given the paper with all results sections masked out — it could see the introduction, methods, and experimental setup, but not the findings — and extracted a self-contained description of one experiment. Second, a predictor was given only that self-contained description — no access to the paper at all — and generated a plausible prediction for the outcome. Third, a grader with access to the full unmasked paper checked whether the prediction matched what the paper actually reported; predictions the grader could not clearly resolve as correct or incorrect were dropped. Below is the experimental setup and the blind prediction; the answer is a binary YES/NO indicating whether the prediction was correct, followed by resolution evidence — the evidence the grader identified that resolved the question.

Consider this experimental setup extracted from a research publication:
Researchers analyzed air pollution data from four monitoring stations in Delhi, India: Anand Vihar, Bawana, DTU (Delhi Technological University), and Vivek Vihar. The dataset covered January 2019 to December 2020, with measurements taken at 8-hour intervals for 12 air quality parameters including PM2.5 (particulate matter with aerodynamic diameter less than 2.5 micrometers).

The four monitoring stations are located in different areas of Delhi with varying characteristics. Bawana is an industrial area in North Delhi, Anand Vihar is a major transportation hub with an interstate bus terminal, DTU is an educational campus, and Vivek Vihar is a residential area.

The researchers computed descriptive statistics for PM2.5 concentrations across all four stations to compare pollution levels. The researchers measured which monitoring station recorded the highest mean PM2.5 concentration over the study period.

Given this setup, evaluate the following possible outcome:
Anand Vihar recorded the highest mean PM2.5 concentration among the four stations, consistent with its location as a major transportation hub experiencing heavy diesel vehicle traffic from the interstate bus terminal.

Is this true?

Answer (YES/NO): NO